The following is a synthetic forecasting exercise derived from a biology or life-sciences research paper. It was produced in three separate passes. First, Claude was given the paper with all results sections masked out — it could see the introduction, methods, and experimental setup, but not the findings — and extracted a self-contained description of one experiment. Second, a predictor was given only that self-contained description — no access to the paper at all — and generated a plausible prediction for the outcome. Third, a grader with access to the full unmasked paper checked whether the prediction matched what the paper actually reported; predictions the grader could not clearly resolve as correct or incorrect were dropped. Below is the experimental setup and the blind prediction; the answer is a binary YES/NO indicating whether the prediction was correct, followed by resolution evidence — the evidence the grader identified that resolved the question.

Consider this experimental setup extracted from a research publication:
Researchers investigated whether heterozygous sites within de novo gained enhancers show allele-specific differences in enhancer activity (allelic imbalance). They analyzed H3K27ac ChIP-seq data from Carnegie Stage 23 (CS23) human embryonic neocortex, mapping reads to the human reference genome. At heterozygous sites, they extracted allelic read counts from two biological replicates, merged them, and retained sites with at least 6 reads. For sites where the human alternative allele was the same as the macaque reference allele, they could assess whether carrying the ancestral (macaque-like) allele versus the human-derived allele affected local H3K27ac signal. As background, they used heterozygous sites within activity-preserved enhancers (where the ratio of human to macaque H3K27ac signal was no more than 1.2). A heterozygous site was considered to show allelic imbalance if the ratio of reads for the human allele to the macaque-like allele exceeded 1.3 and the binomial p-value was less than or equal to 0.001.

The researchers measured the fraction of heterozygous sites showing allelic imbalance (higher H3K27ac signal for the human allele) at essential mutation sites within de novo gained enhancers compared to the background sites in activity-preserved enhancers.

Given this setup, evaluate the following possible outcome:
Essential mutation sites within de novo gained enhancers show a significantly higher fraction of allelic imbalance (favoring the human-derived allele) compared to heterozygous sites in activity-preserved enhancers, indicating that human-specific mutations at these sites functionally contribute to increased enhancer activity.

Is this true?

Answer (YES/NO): YES